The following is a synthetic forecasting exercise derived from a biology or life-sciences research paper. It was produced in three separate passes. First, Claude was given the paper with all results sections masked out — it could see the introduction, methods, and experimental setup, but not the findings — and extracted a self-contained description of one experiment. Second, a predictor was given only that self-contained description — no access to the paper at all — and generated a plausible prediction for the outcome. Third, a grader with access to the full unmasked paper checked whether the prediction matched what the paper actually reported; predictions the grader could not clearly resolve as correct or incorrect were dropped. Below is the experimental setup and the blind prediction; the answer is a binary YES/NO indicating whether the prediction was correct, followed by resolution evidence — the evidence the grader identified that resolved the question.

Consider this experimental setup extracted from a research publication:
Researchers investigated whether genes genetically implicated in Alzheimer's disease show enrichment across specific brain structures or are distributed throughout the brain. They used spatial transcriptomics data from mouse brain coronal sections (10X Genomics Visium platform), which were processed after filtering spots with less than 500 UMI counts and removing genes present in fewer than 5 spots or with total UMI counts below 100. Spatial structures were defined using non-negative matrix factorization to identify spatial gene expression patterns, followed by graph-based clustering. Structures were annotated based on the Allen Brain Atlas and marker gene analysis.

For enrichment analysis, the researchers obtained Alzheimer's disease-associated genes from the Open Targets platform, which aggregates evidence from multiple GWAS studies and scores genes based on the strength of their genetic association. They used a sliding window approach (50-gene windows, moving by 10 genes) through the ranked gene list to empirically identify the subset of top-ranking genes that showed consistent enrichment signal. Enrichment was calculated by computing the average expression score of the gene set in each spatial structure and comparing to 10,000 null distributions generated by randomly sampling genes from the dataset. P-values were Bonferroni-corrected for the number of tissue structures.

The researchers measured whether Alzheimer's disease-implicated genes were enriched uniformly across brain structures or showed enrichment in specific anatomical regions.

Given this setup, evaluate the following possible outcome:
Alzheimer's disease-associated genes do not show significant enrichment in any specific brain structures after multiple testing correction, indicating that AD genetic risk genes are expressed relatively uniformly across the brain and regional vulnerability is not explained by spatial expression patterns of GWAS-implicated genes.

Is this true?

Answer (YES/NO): NO